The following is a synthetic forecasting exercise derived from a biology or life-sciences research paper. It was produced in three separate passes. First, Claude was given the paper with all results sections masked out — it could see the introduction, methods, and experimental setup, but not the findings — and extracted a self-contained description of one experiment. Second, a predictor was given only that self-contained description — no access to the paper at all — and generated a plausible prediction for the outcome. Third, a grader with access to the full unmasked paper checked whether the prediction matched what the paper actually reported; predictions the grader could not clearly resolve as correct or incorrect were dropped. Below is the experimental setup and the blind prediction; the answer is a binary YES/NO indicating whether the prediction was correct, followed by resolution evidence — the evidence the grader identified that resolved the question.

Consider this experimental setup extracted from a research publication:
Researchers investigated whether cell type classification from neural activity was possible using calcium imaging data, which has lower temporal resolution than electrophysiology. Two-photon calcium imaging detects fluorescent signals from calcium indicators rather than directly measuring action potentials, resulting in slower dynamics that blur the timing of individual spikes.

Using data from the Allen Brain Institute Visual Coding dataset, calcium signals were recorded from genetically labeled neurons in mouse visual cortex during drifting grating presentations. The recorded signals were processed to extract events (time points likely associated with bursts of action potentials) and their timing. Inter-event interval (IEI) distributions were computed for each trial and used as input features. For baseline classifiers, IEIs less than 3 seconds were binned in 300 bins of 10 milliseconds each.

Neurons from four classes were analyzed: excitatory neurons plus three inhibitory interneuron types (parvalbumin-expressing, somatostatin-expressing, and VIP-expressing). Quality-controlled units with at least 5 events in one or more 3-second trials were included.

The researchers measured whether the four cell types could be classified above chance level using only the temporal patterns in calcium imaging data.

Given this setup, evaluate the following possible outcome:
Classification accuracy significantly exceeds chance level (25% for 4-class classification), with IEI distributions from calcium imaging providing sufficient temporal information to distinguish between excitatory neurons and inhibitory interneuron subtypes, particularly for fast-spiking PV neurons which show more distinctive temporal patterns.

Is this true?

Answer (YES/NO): YES